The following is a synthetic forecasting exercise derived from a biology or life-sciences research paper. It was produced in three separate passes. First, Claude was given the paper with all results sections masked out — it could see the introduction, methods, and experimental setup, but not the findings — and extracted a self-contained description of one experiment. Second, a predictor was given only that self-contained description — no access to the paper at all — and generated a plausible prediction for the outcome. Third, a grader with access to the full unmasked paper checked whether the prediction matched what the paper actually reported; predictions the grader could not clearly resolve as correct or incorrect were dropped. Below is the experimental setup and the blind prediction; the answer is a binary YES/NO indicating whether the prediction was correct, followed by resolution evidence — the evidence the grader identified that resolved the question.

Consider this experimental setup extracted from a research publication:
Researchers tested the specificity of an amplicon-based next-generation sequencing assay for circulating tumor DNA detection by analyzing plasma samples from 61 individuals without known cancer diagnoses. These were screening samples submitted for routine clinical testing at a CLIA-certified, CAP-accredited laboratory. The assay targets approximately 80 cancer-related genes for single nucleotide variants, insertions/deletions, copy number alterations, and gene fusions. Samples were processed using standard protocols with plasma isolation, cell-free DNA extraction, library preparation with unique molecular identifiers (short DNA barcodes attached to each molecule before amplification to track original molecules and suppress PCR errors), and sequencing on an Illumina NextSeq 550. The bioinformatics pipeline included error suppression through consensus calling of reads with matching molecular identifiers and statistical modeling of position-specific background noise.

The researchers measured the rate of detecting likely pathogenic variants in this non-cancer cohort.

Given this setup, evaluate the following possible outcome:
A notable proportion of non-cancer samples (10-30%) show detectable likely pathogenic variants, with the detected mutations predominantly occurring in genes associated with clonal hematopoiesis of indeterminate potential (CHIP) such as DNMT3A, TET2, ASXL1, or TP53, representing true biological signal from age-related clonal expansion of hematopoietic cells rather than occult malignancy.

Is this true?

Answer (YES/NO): NO